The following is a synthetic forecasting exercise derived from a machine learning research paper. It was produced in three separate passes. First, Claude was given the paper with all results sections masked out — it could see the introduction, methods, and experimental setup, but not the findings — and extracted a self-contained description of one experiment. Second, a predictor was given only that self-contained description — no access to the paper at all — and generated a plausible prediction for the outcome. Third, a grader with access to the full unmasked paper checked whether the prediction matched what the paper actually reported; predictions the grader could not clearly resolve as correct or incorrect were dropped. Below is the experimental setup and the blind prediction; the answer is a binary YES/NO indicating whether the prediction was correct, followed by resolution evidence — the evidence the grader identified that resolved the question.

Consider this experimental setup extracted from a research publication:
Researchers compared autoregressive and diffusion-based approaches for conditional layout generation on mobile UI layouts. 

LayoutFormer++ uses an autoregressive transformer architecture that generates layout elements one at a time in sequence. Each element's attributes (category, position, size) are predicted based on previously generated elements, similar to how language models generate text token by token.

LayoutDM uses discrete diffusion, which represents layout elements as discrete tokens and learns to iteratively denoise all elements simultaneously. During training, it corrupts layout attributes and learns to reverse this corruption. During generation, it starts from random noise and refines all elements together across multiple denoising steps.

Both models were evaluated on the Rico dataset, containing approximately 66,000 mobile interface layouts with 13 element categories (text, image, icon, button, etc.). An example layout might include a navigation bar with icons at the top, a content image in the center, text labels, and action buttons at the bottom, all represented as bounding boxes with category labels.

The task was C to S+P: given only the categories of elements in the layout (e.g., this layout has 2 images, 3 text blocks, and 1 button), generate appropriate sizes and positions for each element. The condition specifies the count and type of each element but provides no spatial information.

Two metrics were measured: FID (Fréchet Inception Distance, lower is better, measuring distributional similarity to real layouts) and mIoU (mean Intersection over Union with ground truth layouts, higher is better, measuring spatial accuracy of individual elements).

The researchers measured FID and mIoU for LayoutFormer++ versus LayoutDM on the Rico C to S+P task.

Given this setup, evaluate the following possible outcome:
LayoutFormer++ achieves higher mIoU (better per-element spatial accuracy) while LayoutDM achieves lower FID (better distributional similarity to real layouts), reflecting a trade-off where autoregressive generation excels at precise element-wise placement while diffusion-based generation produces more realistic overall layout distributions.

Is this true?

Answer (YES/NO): YES